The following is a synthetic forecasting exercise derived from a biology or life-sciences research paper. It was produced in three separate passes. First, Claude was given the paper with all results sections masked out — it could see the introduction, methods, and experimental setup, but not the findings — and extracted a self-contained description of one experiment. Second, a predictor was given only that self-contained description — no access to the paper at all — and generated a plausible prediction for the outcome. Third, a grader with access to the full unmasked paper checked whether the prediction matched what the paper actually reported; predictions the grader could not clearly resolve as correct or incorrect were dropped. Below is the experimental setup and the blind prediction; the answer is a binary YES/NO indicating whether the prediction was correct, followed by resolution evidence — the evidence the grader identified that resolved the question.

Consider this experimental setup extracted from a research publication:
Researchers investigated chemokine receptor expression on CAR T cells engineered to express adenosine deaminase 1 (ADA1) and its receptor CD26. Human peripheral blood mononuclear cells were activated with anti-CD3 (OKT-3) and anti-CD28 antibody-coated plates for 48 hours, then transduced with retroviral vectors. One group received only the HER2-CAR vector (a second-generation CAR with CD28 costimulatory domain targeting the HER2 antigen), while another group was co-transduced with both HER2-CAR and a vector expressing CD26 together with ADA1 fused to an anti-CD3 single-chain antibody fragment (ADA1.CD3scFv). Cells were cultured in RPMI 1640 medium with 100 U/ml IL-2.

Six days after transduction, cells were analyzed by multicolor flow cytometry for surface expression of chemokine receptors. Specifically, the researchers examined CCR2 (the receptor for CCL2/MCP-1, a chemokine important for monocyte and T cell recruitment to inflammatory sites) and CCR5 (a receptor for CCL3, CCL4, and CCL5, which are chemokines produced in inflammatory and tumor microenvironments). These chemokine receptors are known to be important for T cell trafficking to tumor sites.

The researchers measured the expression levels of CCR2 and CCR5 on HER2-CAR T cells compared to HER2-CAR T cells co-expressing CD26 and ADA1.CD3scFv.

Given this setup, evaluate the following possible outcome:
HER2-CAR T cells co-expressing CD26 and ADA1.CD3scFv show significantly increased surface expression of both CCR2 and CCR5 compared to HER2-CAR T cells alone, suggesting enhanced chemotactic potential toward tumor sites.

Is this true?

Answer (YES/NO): YES